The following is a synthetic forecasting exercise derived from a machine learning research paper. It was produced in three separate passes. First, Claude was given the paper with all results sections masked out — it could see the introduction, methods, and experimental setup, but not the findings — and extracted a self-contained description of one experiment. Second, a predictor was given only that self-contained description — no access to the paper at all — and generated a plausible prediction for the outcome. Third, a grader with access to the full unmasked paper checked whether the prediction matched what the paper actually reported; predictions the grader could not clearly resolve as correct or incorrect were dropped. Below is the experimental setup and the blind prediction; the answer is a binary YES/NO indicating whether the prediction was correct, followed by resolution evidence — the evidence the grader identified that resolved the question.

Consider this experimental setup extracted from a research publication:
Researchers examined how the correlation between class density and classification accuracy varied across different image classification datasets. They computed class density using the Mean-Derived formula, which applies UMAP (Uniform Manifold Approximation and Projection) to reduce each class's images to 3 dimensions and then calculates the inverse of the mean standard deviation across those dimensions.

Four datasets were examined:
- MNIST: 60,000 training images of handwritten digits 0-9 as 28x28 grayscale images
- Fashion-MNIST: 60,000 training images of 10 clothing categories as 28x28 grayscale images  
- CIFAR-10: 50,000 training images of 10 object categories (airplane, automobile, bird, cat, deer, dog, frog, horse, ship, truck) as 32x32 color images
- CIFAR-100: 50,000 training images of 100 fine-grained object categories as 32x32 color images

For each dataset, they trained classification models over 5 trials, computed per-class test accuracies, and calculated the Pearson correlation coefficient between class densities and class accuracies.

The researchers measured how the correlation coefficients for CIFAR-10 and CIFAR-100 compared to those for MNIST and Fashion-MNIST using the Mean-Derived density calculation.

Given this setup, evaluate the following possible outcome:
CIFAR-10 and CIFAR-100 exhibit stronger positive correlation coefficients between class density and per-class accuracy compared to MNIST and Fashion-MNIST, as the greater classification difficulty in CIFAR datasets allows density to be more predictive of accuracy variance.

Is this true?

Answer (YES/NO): NO